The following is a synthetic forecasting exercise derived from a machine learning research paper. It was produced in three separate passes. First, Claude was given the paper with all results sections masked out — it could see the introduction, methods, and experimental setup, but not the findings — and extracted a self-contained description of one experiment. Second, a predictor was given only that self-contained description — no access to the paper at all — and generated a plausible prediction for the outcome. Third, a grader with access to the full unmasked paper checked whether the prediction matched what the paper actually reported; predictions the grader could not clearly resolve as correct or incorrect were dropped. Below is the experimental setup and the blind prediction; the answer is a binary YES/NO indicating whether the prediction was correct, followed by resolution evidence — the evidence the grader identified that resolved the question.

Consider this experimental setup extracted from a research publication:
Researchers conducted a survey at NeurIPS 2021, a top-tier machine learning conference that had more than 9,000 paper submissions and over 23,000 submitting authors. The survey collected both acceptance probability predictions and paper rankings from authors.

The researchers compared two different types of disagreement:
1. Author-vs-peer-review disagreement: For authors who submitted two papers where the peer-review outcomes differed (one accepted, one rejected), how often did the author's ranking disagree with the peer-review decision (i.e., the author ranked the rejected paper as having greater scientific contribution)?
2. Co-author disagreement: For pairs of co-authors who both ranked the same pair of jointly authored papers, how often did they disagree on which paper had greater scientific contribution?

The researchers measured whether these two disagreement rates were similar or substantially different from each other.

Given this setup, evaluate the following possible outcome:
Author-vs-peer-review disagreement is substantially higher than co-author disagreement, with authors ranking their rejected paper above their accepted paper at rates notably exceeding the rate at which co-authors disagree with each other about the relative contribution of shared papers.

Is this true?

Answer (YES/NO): NO